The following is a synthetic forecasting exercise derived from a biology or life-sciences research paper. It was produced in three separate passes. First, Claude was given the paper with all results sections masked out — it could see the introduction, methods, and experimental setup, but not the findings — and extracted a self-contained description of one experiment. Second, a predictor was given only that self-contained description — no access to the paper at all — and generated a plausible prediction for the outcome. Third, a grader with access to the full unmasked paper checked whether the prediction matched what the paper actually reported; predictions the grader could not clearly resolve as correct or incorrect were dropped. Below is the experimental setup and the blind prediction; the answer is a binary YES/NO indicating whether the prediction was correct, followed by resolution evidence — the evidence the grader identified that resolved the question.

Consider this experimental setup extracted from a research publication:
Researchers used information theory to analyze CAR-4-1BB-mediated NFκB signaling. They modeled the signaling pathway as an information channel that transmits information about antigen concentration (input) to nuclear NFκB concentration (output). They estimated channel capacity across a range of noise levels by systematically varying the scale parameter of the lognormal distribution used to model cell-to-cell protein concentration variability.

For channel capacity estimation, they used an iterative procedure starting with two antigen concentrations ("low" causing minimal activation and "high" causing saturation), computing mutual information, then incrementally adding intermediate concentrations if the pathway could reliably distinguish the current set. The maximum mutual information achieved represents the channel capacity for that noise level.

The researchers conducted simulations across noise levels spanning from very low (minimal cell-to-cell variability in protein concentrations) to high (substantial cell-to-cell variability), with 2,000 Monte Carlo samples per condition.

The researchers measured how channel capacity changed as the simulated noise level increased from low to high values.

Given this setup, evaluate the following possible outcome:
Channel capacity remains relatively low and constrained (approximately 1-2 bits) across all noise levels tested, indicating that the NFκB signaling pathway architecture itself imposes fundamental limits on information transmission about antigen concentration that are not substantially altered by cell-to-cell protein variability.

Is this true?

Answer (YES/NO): NO